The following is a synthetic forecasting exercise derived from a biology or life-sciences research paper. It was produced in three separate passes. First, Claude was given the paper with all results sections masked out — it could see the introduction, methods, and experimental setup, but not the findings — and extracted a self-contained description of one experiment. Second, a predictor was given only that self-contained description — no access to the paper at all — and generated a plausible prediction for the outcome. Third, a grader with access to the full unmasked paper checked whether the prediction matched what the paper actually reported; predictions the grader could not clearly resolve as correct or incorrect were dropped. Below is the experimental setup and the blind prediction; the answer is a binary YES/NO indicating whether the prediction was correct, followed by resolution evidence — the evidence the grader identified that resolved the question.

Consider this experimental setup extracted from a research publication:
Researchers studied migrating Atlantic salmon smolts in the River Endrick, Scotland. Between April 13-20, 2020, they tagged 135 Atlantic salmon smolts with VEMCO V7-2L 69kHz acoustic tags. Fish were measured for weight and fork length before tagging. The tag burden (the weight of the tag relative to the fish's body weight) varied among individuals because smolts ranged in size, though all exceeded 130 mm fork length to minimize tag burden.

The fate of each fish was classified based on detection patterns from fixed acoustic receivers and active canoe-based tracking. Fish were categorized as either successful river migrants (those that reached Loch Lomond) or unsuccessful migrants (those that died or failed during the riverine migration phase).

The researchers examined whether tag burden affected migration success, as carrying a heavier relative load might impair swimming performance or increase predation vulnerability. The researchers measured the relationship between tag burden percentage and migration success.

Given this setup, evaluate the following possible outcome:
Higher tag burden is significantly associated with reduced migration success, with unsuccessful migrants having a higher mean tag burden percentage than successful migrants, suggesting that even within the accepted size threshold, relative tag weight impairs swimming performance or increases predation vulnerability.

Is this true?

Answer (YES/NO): NO